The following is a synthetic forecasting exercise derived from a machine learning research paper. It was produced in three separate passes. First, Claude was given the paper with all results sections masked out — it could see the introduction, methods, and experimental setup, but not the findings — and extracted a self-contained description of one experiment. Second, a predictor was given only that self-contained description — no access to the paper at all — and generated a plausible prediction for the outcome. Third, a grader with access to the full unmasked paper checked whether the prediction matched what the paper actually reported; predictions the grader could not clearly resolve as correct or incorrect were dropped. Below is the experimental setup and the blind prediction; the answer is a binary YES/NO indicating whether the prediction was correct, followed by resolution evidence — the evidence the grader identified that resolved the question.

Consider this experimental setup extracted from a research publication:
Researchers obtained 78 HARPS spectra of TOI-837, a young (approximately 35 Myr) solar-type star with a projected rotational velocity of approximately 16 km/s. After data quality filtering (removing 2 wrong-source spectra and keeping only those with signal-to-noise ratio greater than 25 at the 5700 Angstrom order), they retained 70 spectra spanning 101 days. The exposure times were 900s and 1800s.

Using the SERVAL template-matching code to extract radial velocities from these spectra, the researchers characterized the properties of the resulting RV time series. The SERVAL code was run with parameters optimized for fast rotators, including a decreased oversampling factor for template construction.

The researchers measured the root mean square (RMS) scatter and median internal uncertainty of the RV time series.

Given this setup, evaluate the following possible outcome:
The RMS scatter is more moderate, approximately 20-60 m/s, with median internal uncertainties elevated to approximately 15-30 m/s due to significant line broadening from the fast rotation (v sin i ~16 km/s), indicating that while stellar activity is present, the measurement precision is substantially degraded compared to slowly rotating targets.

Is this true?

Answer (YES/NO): NO